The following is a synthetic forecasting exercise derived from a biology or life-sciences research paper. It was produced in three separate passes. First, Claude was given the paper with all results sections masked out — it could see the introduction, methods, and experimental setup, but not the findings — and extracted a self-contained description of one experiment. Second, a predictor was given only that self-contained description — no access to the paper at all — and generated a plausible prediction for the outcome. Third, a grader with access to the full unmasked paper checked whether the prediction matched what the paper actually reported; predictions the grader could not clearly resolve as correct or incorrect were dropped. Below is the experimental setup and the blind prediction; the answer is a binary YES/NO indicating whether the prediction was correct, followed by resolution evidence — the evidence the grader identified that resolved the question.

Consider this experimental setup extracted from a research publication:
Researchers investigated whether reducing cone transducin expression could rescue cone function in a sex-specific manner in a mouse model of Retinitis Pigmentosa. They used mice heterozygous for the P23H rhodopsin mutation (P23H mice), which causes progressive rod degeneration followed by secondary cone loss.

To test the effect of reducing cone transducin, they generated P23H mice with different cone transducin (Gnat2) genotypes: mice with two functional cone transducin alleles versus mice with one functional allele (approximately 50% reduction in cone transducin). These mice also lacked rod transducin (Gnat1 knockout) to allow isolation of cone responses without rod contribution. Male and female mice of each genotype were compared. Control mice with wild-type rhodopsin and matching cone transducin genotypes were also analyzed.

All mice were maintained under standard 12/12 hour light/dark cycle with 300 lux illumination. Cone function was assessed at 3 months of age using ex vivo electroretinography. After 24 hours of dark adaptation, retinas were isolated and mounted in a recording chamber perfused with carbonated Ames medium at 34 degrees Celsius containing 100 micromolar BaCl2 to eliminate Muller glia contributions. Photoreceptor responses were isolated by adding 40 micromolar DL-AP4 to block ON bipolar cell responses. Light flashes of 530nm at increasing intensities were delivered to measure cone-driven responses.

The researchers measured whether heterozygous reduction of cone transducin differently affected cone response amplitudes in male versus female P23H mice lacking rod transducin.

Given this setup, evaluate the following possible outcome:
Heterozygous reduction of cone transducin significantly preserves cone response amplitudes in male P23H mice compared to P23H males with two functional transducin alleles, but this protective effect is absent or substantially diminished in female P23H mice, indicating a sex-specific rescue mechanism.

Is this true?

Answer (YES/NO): NO